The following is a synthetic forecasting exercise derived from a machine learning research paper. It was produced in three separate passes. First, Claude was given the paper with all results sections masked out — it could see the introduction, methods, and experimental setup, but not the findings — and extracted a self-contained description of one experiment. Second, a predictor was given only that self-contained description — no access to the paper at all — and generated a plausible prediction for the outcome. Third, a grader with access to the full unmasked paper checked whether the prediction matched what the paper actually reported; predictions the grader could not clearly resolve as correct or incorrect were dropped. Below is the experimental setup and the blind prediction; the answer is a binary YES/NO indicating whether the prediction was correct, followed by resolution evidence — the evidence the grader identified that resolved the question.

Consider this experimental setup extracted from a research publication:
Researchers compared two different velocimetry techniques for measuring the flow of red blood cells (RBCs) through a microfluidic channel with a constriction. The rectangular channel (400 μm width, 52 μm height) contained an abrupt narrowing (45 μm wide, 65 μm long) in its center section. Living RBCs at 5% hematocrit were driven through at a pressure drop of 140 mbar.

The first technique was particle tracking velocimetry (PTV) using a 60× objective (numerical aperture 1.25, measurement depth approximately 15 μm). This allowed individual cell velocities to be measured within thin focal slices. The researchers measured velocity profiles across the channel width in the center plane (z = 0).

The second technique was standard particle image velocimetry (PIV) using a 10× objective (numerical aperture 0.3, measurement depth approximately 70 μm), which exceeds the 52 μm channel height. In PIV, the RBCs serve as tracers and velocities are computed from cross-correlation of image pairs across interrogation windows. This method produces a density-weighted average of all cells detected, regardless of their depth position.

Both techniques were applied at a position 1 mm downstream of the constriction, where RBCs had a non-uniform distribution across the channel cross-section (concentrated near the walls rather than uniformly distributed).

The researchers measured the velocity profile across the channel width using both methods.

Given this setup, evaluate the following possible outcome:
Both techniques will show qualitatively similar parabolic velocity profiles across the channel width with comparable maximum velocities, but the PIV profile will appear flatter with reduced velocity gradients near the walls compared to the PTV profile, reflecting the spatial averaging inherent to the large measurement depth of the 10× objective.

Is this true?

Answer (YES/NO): NO